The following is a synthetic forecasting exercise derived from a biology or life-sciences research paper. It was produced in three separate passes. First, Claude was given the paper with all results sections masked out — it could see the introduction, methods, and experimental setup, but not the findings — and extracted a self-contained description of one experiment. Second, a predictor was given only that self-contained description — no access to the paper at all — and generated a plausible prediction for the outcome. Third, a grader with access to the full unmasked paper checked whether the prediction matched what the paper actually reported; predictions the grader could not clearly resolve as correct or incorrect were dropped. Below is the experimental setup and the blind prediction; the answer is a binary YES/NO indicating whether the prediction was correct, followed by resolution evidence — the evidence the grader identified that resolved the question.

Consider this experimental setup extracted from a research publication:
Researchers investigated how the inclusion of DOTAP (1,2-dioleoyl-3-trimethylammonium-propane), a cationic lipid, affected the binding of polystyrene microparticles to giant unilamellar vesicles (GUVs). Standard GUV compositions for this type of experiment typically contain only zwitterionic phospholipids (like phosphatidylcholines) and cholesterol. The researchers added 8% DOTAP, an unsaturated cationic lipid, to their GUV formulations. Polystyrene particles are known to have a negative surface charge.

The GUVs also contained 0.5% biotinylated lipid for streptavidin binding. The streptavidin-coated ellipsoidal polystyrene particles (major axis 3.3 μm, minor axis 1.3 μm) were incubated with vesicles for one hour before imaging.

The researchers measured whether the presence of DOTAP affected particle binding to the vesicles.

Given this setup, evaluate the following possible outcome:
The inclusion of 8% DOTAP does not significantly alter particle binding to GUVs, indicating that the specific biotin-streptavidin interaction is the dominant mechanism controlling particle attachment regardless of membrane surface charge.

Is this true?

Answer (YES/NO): NO